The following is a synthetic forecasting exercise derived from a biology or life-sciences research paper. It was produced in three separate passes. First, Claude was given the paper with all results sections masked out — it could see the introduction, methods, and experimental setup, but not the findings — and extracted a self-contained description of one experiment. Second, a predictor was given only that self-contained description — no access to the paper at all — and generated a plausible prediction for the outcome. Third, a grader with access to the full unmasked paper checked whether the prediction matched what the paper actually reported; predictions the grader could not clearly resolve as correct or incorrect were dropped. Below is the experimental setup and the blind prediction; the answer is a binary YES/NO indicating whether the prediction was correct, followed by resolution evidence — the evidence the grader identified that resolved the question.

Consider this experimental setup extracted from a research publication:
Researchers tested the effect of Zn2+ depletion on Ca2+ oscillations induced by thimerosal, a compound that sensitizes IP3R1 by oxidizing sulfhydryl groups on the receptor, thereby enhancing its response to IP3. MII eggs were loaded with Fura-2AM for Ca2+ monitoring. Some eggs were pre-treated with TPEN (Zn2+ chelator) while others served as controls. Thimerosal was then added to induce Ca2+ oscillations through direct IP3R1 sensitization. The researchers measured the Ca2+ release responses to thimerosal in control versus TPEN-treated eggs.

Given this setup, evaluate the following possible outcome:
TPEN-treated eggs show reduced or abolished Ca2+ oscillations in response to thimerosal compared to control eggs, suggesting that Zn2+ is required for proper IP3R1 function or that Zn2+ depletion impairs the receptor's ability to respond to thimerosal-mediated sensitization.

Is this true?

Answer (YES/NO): YES